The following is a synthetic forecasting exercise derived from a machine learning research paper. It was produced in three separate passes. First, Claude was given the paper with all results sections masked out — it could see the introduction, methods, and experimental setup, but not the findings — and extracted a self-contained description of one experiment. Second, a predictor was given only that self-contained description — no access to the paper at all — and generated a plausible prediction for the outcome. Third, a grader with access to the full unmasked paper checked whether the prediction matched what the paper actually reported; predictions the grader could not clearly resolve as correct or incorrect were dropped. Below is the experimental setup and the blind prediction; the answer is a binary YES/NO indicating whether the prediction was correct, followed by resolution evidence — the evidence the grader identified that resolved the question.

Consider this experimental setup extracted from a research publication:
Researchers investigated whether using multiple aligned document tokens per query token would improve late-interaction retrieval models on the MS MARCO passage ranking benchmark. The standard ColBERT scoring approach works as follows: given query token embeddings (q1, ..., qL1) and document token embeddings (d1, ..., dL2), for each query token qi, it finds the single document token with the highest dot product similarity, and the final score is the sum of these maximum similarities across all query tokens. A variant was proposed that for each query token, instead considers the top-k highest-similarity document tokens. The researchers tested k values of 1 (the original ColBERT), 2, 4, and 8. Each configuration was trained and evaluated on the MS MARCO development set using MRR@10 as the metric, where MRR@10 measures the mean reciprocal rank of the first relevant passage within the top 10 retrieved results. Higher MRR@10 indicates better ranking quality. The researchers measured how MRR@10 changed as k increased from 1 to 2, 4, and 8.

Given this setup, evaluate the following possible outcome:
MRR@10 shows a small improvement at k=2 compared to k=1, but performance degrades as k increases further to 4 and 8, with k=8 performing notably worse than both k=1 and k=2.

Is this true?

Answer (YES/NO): NO